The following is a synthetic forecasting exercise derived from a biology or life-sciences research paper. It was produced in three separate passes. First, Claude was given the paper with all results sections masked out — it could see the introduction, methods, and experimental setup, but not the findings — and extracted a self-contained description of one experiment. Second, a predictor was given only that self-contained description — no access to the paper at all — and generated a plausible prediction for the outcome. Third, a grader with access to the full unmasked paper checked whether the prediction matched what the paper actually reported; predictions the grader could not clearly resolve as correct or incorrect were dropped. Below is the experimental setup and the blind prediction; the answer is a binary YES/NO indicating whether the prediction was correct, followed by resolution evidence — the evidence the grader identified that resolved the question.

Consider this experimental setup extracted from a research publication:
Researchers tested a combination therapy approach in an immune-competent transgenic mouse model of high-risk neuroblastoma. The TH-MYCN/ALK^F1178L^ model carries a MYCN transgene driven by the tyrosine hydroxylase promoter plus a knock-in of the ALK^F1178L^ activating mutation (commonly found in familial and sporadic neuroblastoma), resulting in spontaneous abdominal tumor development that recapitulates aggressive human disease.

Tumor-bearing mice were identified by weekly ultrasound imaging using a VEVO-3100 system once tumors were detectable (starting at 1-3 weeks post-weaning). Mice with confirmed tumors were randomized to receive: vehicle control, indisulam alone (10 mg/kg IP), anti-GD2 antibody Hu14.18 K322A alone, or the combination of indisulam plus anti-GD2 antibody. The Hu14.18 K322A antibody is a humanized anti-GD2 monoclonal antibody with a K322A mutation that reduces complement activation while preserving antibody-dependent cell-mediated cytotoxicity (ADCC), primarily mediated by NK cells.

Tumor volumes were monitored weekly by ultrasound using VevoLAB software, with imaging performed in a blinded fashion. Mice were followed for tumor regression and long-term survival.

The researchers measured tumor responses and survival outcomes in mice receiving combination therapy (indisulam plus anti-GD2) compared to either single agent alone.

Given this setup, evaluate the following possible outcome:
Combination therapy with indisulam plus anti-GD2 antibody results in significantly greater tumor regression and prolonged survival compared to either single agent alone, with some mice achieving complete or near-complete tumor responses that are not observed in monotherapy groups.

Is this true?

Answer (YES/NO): YES